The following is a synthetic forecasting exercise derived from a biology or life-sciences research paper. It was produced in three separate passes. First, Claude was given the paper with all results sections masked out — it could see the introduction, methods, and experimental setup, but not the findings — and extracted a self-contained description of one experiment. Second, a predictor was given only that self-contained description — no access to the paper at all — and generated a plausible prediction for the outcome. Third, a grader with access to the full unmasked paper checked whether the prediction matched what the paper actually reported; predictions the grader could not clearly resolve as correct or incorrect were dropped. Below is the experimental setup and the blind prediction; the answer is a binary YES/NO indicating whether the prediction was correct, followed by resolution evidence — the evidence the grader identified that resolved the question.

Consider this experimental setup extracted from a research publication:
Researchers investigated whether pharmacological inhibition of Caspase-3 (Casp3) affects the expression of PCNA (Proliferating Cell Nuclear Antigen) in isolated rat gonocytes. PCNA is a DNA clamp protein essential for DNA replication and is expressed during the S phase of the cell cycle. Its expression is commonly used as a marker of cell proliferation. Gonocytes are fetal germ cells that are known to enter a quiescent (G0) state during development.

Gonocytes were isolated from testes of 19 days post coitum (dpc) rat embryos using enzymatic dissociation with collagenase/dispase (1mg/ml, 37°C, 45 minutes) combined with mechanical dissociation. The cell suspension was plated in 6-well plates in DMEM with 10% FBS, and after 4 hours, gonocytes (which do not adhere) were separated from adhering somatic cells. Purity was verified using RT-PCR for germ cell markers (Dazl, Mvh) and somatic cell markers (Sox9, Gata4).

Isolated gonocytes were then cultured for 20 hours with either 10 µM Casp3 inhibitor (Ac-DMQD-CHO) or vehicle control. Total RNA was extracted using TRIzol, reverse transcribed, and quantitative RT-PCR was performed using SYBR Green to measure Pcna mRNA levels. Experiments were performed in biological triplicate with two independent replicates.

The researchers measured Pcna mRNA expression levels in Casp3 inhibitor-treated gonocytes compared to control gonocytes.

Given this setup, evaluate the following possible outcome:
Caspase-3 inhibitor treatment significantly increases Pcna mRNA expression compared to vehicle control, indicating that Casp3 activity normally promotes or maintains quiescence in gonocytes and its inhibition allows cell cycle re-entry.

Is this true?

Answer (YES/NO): YES